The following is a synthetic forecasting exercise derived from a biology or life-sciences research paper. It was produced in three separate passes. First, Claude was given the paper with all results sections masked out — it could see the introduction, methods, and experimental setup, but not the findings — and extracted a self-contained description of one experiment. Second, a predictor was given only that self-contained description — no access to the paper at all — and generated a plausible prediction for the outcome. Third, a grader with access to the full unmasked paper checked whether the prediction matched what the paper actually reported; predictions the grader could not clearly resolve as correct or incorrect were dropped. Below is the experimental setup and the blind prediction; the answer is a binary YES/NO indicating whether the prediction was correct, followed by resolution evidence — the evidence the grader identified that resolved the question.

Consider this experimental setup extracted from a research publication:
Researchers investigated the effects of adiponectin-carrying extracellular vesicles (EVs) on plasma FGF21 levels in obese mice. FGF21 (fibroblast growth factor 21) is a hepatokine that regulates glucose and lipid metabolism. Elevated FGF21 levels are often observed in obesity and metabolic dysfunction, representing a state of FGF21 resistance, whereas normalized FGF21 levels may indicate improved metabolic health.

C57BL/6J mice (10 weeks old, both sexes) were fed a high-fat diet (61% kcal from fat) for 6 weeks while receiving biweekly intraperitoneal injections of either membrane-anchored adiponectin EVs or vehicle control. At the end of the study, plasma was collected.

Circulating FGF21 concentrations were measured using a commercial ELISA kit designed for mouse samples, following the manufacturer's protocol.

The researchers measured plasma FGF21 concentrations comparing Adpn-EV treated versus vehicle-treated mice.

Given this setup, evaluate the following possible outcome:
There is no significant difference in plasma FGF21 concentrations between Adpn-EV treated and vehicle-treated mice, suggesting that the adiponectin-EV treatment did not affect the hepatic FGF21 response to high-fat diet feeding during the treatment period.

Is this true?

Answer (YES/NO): NO